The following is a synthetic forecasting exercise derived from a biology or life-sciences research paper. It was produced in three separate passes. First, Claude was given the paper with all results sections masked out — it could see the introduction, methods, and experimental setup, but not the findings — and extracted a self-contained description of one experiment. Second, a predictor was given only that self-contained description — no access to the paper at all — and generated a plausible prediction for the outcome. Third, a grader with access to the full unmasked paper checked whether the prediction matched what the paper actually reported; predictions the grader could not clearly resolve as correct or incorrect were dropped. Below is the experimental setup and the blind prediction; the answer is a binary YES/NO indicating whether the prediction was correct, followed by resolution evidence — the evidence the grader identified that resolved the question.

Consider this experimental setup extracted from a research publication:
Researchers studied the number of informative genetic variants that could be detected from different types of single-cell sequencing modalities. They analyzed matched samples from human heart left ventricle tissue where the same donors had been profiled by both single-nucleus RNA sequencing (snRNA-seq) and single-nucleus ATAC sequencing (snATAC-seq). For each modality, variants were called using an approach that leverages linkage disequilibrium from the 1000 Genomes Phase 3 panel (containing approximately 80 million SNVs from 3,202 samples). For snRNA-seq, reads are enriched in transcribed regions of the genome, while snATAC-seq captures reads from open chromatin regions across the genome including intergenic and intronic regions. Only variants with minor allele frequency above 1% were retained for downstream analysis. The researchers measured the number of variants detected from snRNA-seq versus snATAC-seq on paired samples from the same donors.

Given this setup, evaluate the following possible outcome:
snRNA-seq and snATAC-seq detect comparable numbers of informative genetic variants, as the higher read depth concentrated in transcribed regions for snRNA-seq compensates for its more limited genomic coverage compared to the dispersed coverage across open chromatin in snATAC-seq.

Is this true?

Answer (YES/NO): NO